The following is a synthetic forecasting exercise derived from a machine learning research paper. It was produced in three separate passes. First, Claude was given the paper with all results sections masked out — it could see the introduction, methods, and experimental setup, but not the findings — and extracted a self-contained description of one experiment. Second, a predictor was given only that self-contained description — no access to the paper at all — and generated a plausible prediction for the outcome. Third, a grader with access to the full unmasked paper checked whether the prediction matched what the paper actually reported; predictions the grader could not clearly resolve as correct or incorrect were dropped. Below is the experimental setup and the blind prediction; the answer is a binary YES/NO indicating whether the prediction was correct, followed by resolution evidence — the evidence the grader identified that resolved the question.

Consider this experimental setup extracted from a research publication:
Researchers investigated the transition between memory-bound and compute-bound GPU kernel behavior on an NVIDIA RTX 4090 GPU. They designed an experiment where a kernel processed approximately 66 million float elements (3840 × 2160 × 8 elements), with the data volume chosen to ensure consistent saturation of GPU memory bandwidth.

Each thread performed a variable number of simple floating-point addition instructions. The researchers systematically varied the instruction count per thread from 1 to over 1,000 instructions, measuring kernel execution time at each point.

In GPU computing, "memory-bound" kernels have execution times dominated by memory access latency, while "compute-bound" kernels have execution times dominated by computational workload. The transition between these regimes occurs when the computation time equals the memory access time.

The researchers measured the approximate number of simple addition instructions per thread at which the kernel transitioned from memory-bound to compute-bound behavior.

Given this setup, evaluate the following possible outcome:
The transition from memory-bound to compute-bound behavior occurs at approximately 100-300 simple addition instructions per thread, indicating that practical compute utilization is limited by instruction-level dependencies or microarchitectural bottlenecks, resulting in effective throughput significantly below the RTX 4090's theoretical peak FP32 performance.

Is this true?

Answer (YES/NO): YES